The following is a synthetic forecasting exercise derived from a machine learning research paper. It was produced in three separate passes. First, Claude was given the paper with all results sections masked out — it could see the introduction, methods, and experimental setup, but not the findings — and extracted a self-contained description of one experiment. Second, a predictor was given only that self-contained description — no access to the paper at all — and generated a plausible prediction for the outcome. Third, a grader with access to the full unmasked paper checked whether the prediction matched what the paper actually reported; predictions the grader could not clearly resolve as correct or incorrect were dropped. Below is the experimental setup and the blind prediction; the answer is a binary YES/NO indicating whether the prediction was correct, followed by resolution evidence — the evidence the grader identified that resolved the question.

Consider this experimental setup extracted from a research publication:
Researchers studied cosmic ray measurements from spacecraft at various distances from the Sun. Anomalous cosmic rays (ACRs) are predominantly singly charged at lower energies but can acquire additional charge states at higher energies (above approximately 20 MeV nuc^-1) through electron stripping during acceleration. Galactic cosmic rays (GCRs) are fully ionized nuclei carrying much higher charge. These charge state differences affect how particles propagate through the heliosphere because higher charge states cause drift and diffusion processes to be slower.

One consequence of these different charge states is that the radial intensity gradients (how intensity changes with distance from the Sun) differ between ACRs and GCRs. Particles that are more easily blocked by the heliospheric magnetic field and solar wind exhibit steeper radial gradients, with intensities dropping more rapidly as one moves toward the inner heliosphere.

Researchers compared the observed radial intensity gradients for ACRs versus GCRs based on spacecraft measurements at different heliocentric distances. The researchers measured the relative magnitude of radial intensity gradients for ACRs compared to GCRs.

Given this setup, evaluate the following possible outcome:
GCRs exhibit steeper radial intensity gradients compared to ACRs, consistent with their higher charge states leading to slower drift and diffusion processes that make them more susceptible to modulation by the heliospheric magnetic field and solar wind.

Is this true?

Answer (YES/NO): NO